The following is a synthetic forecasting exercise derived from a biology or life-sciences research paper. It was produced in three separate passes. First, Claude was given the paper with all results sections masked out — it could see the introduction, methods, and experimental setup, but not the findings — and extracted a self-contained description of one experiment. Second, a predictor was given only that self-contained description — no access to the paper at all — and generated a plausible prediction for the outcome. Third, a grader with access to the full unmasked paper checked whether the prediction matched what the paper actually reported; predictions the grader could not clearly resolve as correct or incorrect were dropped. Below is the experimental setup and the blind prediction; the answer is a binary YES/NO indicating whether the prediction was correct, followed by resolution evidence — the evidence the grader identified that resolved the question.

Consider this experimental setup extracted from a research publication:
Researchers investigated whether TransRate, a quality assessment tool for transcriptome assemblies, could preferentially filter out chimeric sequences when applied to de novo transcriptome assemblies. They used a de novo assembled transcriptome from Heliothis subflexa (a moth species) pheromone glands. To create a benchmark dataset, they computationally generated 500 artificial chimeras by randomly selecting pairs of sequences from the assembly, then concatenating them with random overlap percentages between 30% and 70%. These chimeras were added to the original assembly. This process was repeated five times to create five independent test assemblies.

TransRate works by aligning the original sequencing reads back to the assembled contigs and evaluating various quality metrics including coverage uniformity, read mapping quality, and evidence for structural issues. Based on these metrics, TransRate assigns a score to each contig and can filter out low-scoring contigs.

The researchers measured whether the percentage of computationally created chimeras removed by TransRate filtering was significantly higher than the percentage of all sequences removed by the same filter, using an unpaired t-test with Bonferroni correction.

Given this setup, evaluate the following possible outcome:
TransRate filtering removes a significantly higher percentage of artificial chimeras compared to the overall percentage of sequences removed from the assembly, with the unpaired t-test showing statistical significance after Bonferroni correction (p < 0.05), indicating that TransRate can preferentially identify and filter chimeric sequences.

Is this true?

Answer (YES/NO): YES